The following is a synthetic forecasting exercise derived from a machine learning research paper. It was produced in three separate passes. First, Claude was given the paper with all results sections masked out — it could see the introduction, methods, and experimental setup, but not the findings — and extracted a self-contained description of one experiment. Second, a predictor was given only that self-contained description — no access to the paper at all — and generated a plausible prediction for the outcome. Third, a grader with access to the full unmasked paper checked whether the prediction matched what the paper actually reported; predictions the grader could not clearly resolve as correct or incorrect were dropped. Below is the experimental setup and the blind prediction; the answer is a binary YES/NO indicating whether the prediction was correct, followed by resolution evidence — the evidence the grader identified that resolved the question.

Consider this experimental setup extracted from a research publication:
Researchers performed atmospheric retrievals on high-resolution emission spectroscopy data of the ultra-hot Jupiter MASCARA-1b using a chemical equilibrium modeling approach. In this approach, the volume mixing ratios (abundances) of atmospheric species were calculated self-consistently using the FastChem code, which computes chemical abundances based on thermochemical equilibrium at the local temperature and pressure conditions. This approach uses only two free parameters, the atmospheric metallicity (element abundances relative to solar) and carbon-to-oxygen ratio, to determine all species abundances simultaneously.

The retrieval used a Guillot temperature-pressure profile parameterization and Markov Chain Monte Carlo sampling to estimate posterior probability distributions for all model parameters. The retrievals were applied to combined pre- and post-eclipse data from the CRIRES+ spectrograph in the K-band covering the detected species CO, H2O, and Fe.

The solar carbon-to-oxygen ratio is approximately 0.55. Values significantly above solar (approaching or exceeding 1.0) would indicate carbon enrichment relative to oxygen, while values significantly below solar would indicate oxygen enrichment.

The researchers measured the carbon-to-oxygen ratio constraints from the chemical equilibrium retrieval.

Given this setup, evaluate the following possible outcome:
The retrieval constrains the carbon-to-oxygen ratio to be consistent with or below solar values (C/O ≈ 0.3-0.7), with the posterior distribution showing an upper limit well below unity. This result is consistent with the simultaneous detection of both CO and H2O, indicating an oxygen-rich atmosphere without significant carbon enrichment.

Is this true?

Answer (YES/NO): NO